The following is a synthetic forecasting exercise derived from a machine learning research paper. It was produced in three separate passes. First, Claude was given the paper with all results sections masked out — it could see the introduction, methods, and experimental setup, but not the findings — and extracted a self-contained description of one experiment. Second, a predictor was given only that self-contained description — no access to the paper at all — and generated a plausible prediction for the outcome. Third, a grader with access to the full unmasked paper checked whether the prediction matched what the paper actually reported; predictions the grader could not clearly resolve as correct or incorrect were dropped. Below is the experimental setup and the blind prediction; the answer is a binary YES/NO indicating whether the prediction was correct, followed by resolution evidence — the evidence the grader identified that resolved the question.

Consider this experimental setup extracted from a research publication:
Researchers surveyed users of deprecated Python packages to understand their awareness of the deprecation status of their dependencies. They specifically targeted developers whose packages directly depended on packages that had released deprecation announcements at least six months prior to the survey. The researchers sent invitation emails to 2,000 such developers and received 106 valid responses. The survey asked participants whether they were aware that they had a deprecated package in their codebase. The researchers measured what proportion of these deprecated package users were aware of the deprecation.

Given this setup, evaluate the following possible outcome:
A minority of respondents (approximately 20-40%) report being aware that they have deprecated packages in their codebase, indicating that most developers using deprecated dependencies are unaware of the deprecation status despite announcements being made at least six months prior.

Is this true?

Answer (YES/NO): YES